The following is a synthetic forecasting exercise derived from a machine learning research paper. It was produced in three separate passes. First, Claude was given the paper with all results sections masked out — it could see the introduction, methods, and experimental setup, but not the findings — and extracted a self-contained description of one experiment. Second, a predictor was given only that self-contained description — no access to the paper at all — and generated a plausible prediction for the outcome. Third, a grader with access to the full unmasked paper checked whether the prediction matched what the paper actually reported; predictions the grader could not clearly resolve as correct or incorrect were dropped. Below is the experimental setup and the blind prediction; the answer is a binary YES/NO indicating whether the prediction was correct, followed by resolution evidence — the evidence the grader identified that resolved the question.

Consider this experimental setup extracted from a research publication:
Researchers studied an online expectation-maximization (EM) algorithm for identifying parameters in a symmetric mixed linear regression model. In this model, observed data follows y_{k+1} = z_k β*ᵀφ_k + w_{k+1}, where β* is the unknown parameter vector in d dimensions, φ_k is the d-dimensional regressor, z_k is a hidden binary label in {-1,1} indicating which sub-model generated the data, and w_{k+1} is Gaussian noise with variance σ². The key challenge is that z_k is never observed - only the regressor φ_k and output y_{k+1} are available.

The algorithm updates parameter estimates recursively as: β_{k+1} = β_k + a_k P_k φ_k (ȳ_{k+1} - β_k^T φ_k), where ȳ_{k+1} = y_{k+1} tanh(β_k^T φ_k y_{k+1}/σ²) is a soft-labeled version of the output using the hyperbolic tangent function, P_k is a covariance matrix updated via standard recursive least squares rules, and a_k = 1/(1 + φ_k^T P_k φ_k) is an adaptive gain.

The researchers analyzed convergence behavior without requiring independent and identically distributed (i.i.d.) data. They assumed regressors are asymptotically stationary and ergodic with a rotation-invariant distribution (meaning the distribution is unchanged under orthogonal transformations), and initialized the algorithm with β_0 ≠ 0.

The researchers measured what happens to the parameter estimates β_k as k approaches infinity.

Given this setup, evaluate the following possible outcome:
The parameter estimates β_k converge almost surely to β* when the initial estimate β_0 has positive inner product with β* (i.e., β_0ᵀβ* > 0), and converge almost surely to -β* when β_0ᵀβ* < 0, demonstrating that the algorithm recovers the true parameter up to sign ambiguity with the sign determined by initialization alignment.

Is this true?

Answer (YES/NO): YES